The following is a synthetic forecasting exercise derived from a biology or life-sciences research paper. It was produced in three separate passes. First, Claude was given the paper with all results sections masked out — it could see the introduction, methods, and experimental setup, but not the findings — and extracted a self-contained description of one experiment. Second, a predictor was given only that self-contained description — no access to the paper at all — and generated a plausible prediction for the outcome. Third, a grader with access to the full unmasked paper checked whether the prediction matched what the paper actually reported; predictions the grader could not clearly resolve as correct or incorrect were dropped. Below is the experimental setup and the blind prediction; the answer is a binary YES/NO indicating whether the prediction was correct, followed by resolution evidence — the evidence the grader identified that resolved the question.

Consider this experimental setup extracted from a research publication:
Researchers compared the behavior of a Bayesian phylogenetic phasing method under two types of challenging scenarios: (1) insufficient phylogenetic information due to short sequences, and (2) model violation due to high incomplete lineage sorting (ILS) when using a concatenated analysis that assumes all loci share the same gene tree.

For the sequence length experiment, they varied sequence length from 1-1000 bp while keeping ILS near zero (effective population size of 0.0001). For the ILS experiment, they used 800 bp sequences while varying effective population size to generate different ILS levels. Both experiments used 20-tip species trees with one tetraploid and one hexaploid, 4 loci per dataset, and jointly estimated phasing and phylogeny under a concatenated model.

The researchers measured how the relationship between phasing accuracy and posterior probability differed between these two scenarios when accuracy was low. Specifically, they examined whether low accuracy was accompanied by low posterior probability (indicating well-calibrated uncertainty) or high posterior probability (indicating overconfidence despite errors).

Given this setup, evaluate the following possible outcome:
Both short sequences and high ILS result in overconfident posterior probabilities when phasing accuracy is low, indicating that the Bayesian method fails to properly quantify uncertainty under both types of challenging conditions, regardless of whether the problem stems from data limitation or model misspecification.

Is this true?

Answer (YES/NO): NO